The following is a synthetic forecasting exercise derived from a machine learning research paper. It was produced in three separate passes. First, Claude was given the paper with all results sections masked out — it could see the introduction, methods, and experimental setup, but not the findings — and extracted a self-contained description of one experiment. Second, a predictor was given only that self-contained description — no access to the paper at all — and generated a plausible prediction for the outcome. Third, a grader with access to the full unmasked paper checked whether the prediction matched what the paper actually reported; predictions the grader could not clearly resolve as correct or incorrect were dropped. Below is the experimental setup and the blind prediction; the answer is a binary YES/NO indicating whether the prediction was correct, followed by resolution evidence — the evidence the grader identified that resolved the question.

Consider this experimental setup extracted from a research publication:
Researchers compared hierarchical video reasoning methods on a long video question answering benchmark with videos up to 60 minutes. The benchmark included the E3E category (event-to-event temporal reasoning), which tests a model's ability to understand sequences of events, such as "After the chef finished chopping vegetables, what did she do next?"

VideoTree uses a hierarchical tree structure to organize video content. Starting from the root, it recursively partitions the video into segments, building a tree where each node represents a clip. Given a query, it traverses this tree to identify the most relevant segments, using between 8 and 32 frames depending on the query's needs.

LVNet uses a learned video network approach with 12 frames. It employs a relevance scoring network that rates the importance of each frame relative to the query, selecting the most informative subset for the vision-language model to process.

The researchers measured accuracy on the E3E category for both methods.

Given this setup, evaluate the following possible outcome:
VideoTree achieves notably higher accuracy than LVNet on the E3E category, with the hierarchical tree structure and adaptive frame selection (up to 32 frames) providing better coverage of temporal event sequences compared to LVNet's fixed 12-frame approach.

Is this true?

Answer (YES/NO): NO